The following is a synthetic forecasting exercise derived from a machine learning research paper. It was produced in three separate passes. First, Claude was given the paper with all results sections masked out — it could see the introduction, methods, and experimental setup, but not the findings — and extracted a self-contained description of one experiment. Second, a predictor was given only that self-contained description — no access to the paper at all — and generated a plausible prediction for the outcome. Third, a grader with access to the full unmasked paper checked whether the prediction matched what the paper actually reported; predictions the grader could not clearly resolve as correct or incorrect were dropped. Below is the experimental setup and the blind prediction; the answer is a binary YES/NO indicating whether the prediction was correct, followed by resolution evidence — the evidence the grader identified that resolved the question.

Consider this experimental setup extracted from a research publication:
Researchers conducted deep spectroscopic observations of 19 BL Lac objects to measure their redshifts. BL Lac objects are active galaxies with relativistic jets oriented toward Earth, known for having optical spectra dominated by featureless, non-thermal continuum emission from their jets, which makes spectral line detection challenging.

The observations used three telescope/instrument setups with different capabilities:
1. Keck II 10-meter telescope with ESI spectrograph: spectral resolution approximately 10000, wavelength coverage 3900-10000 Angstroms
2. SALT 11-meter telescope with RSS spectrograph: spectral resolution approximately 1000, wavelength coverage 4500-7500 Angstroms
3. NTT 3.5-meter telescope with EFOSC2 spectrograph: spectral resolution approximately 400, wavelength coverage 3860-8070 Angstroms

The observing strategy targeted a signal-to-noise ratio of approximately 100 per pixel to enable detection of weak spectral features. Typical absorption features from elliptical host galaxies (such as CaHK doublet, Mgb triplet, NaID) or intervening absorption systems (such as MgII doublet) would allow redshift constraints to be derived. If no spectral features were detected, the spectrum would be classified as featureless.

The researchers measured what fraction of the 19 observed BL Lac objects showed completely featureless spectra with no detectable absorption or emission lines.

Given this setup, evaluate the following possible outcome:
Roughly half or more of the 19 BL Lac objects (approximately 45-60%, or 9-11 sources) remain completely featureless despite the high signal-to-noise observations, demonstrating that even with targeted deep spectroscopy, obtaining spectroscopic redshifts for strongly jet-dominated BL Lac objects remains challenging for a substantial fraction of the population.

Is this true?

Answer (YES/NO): NO